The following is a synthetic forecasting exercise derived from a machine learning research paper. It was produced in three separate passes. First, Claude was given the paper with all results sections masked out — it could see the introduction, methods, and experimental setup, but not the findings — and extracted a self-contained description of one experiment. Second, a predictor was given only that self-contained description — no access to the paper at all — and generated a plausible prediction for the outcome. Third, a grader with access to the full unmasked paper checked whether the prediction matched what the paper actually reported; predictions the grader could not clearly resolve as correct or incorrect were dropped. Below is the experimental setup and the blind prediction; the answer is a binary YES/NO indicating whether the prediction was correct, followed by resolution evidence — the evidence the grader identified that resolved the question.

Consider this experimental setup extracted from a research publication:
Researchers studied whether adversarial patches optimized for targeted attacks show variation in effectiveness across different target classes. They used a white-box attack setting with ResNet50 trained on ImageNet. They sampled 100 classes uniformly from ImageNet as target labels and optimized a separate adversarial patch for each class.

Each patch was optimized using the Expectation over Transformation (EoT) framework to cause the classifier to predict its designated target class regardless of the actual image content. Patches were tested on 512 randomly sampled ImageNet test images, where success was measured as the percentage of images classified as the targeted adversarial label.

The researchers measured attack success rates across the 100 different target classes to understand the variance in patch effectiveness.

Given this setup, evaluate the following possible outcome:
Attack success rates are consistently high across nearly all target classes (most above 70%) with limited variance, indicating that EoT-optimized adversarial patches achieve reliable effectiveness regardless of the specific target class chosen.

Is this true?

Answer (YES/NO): NO